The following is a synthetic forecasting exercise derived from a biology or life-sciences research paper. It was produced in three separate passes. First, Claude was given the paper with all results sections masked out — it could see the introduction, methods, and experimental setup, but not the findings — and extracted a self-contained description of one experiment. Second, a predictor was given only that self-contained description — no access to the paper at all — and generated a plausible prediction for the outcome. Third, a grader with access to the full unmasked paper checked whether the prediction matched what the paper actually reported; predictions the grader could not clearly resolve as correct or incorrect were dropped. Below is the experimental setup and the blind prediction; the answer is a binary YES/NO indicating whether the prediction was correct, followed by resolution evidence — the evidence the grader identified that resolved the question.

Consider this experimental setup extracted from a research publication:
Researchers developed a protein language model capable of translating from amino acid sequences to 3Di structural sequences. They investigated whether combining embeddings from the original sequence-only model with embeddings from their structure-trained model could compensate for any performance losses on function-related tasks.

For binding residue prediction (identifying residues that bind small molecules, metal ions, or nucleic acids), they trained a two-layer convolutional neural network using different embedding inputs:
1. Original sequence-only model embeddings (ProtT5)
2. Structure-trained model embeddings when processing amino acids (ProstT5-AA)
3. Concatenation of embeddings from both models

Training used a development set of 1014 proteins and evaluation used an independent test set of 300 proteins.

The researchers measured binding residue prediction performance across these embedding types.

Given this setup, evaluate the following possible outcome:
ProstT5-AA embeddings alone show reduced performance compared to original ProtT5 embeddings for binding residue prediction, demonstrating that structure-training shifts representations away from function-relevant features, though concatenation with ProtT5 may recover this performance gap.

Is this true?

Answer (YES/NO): YES